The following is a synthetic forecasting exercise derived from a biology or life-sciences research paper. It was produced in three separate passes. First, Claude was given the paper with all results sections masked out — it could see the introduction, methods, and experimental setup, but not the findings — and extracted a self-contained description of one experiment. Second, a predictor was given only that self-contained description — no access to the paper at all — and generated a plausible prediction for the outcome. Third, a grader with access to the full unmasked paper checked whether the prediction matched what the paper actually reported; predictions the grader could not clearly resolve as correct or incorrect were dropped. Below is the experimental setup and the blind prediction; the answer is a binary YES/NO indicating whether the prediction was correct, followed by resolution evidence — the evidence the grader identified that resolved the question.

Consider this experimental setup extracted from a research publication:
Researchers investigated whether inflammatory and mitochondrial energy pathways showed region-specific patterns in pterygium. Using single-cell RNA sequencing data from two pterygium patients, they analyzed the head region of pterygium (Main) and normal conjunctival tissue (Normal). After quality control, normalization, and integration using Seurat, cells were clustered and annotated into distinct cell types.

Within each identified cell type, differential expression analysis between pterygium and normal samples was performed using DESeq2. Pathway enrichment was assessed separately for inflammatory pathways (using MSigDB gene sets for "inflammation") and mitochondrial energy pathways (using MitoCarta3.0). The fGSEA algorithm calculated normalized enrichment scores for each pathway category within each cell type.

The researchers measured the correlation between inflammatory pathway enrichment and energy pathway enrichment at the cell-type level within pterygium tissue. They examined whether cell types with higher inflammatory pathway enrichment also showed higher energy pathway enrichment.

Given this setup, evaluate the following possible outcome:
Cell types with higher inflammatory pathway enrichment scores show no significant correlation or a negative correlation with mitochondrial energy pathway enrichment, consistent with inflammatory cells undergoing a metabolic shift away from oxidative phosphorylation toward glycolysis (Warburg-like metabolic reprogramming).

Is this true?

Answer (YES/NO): NO